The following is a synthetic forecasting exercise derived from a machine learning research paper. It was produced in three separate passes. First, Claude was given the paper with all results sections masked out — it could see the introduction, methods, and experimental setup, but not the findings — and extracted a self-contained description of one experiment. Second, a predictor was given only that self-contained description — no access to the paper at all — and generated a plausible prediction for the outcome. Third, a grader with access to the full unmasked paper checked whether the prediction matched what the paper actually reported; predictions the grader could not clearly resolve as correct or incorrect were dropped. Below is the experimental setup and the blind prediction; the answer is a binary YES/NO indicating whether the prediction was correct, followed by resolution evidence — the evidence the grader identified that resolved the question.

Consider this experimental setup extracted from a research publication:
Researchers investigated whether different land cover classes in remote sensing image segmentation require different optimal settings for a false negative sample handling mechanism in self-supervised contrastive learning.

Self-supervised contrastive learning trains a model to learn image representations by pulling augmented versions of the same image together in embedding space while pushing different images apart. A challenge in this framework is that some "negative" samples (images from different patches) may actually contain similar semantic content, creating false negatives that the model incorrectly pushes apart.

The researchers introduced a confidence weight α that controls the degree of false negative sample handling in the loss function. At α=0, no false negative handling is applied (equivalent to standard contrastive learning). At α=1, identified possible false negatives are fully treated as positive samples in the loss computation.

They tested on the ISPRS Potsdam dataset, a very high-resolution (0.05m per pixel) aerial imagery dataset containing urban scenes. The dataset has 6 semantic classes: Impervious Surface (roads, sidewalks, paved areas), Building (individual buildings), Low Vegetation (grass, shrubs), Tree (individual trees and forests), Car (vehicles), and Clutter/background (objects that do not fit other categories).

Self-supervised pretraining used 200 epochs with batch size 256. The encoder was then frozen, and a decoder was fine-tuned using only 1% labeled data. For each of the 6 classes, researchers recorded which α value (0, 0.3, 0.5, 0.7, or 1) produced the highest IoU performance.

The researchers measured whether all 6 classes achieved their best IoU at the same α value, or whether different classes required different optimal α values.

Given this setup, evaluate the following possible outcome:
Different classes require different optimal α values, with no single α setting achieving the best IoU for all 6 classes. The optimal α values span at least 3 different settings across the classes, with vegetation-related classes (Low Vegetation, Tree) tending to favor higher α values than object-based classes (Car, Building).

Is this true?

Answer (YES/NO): NO